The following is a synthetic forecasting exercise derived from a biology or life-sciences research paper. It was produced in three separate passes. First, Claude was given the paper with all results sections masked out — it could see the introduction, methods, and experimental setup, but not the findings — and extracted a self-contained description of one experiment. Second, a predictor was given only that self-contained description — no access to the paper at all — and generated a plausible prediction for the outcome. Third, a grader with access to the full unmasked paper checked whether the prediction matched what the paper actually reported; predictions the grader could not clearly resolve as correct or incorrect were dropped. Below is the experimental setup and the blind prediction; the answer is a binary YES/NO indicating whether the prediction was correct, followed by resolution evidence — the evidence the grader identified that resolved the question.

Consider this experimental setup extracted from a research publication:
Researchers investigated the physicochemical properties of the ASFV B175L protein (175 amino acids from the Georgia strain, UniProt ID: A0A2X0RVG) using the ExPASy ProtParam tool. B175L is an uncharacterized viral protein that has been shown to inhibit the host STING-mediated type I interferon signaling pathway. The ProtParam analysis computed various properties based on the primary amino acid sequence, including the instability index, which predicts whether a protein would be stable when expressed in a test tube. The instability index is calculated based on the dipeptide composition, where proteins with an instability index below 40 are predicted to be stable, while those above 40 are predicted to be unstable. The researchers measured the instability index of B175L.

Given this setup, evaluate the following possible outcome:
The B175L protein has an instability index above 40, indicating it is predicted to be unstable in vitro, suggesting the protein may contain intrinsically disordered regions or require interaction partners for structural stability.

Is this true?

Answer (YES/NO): YES